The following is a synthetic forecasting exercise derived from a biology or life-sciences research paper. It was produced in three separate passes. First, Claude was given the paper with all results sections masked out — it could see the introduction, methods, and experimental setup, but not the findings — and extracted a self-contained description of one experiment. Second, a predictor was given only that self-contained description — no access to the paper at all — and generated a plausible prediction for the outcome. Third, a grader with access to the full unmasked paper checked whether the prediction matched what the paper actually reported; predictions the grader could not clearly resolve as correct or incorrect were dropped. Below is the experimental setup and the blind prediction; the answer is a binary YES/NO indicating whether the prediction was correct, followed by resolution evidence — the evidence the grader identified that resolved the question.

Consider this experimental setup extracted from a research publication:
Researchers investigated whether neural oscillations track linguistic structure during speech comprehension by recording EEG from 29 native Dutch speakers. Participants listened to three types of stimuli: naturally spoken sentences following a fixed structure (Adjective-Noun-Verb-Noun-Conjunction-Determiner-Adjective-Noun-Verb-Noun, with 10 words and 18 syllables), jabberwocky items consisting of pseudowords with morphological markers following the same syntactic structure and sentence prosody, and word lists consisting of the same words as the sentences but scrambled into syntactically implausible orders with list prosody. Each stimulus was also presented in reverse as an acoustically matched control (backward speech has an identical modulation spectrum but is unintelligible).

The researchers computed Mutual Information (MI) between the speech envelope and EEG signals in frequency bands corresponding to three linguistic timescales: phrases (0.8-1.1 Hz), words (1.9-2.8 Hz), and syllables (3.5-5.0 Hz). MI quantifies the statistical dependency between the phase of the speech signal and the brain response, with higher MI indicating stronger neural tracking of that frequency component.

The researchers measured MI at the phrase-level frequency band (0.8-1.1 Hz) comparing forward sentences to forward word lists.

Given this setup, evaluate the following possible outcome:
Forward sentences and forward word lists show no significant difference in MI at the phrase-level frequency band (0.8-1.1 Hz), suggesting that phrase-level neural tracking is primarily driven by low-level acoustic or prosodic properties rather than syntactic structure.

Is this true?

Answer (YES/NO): NO